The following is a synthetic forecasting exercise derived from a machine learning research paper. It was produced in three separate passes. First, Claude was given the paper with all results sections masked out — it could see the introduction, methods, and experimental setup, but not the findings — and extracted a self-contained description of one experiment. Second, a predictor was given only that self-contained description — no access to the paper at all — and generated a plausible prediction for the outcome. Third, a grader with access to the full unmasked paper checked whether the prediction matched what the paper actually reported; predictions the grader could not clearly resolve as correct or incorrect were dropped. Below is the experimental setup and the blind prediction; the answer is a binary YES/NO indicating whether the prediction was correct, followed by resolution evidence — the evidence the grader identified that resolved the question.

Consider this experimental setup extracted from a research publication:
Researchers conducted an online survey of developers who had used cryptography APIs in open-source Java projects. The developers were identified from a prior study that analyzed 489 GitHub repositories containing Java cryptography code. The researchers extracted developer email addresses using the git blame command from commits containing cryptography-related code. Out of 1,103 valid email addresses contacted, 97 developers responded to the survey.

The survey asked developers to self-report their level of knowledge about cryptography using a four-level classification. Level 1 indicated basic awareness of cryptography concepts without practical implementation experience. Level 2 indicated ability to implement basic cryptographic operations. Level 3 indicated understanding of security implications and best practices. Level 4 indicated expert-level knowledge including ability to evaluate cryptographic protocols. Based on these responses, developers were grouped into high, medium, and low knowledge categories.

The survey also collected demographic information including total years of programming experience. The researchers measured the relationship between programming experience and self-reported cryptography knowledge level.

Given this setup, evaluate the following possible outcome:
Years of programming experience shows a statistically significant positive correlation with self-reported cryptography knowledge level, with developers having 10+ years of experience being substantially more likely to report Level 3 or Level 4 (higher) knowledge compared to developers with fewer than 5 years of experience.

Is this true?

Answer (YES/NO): NO